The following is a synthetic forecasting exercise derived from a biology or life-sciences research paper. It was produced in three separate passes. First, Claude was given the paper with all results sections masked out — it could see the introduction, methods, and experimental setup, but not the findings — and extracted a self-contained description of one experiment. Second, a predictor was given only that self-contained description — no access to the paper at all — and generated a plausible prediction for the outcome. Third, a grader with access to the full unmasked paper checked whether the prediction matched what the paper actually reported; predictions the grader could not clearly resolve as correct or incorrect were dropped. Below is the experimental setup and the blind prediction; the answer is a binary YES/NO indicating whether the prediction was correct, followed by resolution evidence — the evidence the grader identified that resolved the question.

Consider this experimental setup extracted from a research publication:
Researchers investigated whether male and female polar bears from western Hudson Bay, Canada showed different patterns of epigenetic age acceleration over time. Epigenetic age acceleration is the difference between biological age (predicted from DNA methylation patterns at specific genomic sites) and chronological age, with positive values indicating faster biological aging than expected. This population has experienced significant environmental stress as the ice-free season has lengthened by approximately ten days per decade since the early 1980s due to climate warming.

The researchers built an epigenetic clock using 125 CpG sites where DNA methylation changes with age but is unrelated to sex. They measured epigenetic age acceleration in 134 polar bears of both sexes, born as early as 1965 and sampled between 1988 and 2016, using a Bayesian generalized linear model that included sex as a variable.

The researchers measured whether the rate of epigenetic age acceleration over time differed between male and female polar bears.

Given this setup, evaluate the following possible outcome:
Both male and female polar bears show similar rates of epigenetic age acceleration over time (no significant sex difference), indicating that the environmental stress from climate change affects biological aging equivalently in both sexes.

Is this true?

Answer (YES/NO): YES